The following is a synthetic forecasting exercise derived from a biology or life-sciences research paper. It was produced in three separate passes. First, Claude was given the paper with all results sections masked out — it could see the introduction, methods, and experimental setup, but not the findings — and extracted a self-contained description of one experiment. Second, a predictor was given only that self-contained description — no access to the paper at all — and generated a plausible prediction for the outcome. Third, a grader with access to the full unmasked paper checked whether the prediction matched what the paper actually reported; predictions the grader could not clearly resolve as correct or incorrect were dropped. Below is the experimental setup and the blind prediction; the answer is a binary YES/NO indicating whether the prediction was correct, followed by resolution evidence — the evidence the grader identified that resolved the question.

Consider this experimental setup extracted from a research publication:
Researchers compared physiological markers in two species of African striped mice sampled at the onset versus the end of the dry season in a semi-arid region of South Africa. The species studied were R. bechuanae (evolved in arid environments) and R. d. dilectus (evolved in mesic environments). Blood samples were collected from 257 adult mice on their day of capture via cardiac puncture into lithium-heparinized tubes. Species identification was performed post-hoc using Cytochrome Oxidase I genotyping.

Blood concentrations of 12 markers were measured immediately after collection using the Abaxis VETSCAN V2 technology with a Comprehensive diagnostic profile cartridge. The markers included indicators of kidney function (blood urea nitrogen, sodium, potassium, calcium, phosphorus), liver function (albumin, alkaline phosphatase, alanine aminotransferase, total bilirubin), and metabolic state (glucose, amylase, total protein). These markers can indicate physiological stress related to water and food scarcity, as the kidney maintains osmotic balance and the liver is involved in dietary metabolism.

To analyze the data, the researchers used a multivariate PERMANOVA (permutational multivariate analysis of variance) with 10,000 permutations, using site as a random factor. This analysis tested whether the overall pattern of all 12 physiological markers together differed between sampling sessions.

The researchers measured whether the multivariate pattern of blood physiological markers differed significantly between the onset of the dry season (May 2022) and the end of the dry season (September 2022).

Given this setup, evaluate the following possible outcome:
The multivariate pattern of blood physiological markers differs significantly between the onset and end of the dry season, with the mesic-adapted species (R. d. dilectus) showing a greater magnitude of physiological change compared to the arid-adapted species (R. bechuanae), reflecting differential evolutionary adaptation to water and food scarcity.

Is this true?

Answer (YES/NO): NO